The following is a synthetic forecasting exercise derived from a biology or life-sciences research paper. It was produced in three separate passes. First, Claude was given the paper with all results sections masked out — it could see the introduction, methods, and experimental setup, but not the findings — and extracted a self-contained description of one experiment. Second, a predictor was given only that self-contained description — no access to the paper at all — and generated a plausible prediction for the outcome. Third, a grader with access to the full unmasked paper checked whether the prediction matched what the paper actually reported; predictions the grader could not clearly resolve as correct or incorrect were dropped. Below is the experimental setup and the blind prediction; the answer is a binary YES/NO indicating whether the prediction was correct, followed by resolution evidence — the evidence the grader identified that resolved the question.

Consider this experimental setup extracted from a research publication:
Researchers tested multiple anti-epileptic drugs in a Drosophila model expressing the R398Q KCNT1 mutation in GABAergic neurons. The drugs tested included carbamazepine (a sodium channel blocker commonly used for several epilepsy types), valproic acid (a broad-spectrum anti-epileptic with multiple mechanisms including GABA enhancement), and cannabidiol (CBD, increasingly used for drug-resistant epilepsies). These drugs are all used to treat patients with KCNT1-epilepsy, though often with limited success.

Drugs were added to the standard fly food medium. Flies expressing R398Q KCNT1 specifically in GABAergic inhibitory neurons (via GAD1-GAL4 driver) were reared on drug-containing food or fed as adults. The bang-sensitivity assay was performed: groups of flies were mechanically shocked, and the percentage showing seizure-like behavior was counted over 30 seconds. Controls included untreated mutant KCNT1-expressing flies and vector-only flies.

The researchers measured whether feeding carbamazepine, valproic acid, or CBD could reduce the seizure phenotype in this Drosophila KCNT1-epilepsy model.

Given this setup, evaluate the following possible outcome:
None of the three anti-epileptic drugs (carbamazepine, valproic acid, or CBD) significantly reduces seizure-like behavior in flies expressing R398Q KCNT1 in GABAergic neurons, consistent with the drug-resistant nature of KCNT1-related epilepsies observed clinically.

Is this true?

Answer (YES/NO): NO